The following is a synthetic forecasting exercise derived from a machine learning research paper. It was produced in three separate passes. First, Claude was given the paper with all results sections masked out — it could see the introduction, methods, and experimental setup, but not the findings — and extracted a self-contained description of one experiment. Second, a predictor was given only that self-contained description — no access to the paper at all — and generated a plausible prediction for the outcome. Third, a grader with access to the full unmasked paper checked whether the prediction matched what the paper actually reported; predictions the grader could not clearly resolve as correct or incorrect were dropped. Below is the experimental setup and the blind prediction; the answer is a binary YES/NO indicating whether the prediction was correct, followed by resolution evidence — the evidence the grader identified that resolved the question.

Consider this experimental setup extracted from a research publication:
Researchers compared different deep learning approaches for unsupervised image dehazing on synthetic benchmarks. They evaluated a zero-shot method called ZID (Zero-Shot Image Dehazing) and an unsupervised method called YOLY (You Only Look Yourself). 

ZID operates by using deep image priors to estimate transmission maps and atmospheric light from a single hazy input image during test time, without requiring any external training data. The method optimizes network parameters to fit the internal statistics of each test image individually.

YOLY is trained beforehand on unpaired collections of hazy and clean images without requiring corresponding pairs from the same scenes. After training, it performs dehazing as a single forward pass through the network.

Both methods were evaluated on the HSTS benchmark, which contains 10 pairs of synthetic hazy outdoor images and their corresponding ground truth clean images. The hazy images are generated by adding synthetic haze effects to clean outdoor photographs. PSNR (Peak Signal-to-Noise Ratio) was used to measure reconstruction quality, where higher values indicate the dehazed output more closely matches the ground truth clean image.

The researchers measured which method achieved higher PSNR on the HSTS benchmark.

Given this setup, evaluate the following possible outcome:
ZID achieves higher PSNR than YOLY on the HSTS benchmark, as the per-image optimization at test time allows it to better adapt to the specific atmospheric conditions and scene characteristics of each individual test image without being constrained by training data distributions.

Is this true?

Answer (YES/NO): YES